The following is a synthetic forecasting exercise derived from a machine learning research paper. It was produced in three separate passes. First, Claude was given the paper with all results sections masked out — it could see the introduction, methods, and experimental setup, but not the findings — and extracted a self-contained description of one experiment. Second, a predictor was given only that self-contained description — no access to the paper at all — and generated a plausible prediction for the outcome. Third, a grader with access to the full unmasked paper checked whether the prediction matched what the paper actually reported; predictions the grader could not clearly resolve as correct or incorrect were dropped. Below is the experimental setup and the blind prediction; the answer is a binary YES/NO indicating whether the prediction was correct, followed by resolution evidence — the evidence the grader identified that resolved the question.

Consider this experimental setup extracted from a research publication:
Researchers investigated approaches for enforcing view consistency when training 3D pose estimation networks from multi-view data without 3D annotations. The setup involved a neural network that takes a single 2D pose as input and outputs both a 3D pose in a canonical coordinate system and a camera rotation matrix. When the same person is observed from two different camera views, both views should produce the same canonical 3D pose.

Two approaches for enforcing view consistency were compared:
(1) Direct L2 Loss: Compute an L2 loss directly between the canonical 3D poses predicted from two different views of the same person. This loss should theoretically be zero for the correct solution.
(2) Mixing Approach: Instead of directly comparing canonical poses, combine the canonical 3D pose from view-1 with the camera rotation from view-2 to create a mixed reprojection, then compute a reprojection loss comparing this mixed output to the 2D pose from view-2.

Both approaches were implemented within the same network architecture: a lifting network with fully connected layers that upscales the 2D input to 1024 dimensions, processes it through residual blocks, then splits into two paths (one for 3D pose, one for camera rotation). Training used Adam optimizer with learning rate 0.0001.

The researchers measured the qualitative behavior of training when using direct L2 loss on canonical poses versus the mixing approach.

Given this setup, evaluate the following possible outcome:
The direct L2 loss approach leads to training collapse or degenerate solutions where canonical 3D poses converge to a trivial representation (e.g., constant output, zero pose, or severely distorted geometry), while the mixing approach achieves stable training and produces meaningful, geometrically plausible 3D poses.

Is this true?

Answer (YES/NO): YES